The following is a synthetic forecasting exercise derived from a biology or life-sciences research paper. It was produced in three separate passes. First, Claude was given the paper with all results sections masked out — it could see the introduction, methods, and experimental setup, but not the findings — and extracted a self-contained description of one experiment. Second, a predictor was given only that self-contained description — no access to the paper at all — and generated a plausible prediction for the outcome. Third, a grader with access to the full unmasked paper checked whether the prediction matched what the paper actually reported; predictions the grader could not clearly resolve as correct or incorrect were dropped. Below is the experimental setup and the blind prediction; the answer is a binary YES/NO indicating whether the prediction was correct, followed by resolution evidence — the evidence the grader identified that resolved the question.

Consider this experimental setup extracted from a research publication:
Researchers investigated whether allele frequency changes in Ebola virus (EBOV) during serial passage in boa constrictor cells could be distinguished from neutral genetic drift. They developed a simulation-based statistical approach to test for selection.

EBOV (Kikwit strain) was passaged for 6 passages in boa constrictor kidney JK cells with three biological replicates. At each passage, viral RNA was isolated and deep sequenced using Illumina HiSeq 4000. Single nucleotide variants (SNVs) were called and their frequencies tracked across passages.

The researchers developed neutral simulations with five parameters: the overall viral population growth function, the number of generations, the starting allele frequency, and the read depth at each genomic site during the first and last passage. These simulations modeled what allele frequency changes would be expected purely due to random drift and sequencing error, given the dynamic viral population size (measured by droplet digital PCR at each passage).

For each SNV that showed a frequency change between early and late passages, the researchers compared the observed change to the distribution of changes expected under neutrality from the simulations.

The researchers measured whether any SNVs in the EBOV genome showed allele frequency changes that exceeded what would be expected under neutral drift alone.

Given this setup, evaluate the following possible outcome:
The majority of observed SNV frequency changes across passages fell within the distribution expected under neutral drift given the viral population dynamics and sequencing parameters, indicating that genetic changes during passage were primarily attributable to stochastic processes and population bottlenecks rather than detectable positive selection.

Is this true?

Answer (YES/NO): NO